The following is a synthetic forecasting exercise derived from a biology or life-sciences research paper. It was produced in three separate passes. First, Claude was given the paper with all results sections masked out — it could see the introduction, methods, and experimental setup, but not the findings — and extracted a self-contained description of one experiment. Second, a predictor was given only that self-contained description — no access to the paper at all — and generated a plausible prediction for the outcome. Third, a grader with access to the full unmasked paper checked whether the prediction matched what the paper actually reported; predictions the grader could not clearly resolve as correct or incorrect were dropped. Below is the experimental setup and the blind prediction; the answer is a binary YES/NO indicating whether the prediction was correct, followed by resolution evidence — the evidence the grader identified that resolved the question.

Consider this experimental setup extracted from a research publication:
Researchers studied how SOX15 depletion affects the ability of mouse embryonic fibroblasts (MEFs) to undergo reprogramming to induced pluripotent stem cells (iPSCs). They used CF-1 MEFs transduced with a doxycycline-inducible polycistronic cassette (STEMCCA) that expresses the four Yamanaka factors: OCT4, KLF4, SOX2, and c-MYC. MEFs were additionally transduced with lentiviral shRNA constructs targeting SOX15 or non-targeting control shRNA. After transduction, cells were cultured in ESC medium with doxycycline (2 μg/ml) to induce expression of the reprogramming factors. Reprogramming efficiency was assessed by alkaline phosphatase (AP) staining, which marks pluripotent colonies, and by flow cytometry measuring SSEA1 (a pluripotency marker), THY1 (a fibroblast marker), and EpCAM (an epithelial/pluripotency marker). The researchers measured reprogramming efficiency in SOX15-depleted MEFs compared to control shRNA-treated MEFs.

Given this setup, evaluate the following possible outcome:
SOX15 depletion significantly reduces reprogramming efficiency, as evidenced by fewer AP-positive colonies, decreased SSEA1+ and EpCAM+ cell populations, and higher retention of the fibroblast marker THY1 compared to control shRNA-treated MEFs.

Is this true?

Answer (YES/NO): YES